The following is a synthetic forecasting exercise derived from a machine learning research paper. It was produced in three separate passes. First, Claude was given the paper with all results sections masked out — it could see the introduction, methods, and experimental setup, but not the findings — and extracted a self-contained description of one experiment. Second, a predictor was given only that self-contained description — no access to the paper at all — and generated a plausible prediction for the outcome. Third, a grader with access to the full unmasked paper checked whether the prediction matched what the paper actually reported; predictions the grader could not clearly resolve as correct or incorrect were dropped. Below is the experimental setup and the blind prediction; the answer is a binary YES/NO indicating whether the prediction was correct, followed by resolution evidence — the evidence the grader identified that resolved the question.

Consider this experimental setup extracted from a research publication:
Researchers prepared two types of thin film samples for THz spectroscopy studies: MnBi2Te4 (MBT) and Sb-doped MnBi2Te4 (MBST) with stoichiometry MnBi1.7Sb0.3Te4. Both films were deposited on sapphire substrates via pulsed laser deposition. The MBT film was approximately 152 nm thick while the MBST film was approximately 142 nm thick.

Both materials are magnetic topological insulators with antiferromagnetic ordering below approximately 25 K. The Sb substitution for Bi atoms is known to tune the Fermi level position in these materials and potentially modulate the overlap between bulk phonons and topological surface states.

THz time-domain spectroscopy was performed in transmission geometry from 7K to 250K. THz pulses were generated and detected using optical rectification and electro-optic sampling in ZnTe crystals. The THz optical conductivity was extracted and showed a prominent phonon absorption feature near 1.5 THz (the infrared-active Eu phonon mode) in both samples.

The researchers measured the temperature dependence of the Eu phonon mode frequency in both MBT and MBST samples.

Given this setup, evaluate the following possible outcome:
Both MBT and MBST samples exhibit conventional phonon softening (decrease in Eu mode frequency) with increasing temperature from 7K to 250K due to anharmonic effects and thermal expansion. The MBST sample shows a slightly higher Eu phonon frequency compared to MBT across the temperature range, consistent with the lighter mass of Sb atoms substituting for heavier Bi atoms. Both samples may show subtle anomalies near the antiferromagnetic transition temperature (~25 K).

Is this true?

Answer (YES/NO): NO